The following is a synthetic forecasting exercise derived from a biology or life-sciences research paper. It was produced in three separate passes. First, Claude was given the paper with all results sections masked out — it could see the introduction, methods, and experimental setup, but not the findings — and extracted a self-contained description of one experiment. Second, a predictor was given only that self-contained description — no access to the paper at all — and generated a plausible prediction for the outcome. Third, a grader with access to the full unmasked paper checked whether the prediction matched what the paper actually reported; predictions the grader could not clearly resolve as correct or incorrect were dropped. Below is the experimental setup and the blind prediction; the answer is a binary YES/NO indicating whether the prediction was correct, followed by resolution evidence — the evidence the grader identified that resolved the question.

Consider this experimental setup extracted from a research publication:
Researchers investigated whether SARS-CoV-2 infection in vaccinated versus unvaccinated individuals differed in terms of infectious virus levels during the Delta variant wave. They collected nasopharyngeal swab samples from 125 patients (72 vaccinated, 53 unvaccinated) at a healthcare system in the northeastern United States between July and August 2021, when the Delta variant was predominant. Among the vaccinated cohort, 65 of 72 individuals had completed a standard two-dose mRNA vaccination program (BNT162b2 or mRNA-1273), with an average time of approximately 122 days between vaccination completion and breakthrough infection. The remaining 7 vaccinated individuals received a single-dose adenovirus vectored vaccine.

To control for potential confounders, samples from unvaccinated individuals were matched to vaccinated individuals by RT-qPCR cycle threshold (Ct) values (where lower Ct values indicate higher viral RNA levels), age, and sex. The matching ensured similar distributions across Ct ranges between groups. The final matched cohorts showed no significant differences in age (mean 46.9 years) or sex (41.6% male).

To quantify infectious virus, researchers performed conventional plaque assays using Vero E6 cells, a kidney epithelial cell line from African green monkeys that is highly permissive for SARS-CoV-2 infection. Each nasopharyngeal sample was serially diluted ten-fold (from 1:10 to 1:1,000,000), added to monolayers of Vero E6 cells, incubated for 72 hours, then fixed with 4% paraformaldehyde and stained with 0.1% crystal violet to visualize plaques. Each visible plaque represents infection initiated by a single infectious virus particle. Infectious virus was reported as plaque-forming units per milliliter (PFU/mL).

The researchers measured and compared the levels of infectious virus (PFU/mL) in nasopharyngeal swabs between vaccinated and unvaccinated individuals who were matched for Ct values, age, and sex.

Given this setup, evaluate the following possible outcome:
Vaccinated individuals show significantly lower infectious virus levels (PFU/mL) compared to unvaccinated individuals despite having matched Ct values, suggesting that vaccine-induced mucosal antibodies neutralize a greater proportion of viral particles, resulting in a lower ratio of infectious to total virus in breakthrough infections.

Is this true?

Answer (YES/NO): NO